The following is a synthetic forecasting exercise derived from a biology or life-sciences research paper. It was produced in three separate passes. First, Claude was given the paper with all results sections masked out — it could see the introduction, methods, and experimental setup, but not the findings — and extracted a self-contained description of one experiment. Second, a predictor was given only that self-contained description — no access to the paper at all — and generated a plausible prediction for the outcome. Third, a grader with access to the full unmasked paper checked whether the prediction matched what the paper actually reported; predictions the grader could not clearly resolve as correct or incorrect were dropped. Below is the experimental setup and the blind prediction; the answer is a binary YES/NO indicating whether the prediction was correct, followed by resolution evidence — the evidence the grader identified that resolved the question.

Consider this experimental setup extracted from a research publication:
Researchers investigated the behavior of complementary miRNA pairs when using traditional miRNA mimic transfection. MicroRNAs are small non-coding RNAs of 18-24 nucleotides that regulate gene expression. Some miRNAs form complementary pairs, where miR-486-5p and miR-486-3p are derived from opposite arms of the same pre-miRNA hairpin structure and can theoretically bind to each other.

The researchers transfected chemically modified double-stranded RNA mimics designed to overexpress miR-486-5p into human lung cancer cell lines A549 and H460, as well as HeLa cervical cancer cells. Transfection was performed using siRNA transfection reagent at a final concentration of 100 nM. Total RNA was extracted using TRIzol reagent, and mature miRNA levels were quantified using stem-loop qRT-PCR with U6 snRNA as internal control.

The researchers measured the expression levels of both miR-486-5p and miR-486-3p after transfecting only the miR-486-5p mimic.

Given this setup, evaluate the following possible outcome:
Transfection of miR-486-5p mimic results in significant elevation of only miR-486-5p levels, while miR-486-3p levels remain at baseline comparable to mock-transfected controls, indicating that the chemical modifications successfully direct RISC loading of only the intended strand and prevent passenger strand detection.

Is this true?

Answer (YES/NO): NO